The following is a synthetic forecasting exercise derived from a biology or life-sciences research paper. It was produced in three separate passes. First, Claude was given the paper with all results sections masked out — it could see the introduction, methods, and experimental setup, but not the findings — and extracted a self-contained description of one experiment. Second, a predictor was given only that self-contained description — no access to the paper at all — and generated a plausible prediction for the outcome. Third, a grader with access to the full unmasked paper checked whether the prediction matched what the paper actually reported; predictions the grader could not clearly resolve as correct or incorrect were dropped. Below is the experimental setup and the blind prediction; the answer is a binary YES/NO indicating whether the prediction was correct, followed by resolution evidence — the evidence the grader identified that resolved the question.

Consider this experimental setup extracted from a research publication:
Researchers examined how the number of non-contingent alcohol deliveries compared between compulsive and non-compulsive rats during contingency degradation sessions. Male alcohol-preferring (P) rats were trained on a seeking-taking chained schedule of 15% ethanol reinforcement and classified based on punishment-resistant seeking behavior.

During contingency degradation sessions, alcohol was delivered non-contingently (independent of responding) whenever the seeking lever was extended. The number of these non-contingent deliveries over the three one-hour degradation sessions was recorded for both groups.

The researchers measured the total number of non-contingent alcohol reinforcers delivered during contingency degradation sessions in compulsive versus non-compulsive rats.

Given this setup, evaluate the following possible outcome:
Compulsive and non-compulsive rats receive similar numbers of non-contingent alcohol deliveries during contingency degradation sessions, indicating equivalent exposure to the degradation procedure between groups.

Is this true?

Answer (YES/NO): YES